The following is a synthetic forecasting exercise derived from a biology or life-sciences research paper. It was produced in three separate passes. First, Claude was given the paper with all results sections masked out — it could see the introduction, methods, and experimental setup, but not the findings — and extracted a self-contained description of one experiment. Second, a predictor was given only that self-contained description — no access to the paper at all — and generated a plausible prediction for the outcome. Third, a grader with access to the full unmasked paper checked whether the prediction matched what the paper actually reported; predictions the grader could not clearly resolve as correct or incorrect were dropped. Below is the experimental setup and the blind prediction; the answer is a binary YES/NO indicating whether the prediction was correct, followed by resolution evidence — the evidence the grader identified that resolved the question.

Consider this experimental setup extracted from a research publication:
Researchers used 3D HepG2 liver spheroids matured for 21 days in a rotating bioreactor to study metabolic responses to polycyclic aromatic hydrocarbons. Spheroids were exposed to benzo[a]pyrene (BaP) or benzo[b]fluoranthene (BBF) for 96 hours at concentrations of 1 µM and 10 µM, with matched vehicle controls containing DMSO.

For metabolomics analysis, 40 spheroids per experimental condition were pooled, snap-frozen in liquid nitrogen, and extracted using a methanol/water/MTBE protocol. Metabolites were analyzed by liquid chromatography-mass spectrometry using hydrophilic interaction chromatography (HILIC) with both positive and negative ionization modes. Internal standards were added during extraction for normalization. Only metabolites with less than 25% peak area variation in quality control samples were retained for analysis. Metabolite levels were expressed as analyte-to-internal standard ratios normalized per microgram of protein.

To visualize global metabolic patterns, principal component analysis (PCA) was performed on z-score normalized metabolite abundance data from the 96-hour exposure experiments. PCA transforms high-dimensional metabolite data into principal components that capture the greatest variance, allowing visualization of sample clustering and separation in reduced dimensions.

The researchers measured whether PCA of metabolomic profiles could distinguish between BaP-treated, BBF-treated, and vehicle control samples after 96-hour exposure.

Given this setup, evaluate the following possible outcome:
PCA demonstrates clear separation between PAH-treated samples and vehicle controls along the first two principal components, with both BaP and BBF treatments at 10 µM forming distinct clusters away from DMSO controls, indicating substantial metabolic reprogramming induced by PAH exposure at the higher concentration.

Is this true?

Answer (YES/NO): YES